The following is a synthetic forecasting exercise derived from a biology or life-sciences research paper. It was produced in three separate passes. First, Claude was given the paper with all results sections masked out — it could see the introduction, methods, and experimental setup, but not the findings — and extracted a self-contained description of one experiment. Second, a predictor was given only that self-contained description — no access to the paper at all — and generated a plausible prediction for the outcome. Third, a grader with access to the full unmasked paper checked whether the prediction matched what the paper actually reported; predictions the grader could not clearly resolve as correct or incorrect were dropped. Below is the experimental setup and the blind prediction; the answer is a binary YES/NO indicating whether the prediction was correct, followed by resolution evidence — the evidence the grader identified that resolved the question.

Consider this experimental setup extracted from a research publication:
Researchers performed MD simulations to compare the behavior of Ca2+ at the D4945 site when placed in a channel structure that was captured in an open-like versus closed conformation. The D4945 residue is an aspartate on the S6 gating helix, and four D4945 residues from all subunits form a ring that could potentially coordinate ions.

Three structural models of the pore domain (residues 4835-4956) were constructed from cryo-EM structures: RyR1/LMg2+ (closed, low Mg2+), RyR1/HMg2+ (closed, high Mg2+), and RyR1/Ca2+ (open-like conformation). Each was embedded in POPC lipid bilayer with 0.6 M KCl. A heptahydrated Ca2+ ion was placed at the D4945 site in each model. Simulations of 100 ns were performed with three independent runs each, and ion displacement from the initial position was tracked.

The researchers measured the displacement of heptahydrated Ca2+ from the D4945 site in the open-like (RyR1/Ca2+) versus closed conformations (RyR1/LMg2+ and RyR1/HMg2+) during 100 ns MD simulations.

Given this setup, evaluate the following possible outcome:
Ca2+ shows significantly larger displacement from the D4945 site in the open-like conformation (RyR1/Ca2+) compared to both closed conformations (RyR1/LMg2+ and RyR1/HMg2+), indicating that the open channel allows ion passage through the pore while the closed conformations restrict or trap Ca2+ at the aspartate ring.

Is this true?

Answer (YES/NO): NO